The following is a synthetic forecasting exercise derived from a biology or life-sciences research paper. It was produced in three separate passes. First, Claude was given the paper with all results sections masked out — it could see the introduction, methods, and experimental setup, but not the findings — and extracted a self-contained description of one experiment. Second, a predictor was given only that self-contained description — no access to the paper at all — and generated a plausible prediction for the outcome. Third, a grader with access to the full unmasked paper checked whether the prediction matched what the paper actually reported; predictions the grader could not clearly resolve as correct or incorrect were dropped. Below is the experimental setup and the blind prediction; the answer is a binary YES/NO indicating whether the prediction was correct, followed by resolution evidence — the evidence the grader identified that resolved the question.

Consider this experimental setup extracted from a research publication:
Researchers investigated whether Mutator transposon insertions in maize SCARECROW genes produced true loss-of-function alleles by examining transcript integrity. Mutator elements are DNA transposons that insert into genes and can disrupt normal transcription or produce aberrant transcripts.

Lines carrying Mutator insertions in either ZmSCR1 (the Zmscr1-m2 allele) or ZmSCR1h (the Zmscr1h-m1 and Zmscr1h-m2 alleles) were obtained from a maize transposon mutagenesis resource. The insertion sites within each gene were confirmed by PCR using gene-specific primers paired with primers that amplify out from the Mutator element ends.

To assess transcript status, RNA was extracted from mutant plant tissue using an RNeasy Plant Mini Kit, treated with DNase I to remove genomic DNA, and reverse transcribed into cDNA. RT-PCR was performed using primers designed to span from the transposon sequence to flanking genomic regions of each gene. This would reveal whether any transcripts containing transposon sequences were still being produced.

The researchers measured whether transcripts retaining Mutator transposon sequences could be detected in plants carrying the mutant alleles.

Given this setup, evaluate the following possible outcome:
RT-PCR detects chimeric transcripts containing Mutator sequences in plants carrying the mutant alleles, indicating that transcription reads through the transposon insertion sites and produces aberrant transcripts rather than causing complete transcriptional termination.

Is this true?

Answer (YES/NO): YES